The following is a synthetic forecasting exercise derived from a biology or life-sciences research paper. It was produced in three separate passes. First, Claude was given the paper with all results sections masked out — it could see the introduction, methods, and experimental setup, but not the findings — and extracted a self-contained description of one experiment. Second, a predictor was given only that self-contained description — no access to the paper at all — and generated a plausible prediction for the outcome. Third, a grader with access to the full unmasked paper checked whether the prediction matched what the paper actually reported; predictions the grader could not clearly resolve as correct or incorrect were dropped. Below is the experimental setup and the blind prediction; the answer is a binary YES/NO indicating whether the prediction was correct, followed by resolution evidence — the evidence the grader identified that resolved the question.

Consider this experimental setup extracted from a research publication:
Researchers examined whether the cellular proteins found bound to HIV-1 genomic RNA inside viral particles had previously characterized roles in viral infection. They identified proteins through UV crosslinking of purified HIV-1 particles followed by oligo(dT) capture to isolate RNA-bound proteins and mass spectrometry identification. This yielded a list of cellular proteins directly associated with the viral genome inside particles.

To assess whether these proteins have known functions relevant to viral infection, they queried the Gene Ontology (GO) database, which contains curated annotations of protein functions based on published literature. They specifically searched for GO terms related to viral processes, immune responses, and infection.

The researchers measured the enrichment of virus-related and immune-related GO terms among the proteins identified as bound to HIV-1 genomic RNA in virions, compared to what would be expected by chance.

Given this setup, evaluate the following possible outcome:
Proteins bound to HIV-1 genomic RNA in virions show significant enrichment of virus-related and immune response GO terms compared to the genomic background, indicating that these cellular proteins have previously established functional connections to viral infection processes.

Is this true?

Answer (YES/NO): YES